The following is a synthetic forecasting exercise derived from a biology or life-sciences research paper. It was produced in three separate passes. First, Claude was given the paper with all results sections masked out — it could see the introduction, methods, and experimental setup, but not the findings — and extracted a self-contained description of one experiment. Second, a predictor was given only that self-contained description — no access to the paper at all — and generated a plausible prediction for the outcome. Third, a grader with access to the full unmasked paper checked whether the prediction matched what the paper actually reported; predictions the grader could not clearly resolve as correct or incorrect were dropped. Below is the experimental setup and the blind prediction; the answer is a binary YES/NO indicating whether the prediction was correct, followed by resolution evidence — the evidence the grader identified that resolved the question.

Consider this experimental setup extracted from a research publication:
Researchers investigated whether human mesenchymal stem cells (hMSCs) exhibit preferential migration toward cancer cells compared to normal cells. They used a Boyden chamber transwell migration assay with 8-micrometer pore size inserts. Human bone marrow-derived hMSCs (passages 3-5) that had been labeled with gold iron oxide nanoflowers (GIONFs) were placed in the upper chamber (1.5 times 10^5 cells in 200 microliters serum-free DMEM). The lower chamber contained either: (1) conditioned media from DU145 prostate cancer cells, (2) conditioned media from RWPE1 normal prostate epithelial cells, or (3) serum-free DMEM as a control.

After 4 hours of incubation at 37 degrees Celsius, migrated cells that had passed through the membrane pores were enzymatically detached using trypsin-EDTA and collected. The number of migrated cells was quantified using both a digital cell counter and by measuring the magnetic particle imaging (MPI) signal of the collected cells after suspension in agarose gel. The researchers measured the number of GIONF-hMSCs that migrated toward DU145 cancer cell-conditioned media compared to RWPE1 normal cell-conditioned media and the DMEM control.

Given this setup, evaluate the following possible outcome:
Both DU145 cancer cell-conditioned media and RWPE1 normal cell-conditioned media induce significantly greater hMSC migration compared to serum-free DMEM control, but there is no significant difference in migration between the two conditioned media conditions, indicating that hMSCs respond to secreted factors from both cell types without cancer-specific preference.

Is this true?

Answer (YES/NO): NO